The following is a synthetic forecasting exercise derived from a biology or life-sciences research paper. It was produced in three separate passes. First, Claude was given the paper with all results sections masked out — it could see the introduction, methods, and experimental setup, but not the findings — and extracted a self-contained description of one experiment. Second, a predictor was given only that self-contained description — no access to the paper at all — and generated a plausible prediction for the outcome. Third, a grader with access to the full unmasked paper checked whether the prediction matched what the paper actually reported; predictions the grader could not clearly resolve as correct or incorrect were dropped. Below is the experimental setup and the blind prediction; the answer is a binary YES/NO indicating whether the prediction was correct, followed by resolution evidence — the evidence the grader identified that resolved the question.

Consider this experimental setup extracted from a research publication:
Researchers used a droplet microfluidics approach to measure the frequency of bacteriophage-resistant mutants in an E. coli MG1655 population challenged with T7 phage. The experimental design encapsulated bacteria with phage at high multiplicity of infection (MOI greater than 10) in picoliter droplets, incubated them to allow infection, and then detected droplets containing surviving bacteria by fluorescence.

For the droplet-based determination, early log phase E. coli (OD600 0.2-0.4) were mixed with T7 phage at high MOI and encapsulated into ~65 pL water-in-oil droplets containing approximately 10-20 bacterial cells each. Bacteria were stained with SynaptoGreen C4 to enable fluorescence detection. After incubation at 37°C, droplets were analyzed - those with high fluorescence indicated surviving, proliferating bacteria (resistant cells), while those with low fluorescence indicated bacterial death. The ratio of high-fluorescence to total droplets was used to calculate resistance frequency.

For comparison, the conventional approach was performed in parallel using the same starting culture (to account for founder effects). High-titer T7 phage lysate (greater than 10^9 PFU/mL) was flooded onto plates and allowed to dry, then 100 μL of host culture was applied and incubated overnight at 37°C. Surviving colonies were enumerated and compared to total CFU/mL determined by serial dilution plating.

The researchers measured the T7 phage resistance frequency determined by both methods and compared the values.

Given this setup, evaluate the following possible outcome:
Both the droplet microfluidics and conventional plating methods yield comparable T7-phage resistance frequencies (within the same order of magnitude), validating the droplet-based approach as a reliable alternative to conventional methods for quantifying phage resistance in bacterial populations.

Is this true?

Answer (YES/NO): YES